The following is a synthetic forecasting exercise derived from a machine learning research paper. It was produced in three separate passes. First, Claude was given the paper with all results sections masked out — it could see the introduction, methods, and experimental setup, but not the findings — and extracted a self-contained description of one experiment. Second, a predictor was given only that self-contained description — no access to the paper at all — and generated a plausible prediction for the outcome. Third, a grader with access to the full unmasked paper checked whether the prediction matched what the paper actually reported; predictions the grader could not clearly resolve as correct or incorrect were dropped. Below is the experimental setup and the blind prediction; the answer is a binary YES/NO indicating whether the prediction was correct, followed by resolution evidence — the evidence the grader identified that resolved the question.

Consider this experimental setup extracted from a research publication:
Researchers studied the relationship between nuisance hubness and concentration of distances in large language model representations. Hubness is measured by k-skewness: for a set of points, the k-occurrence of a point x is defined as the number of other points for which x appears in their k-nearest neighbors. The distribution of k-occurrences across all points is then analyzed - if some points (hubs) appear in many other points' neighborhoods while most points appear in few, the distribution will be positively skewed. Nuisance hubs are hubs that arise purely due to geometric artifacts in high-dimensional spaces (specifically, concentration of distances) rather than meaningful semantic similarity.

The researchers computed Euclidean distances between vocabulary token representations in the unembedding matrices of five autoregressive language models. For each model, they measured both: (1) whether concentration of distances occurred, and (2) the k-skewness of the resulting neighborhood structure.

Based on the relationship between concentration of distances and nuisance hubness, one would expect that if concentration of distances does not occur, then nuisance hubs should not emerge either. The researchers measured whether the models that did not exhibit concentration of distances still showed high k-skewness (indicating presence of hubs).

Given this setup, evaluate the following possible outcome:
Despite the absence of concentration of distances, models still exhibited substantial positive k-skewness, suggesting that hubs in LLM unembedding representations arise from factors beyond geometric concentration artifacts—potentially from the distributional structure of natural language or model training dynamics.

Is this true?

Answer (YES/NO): YES